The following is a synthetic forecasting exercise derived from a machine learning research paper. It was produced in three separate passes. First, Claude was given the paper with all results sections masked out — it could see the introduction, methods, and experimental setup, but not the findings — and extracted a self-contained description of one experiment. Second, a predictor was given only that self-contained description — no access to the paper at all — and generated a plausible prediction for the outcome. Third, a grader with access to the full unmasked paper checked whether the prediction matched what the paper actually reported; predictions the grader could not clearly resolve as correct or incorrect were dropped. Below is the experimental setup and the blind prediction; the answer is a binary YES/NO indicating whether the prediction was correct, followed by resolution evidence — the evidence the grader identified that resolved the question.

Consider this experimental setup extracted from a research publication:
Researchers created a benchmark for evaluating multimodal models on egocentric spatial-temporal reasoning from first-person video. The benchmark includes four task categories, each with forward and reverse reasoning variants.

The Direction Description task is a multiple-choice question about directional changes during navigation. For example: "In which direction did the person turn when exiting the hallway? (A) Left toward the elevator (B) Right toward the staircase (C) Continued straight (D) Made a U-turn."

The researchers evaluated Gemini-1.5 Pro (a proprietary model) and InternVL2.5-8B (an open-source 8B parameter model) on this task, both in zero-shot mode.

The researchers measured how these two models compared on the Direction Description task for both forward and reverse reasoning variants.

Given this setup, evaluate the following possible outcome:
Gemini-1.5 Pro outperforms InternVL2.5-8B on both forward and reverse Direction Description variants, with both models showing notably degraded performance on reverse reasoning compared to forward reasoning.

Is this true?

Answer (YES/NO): NO